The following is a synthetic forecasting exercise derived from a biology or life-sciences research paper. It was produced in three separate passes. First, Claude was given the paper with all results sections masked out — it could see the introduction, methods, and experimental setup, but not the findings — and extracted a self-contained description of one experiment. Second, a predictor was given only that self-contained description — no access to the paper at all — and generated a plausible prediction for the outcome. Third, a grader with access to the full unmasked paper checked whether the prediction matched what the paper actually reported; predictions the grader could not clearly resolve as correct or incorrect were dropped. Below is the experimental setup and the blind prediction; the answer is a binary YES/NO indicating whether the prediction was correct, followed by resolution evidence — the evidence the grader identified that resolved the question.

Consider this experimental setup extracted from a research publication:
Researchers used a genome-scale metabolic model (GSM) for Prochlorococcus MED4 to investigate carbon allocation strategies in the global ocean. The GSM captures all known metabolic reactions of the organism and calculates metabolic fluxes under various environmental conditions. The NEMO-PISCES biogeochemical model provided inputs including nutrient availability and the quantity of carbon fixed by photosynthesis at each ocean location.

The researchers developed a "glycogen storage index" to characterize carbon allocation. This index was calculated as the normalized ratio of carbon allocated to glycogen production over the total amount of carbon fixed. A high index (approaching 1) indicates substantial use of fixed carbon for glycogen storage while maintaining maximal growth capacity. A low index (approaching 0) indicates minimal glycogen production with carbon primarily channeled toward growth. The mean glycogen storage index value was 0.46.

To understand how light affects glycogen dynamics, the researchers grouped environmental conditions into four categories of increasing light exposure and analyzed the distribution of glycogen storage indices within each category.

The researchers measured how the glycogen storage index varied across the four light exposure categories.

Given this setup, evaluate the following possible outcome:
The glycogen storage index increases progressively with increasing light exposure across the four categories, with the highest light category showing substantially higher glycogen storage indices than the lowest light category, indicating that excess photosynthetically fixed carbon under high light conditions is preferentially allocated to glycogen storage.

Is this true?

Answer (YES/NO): YES